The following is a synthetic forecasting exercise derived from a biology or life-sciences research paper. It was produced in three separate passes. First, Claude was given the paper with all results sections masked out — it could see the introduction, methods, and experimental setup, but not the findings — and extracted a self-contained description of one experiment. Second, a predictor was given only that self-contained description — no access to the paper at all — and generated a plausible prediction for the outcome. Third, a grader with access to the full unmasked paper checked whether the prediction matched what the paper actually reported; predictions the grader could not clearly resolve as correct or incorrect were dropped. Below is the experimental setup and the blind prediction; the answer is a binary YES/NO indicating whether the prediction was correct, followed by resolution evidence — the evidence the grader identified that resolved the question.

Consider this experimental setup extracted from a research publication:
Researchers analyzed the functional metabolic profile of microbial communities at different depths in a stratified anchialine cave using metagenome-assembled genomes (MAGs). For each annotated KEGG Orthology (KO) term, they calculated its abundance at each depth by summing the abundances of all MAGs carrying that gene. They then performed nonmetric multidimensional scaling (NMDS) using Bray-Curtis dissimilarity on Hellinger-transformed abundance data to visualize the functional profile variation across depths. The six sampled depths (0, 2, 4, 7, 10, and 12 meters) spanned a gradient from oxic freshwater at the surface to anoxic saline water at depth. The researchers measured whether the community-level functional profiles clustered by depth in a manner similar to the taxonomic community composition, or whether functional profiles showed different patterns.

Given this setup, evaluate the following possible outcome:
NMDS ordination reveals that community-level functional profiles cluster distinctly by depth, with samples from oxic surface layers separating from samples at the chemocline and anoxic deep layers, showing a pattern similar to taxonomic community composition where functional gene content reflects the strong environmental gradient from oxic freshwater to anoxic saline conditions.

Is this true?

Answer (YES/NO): NO